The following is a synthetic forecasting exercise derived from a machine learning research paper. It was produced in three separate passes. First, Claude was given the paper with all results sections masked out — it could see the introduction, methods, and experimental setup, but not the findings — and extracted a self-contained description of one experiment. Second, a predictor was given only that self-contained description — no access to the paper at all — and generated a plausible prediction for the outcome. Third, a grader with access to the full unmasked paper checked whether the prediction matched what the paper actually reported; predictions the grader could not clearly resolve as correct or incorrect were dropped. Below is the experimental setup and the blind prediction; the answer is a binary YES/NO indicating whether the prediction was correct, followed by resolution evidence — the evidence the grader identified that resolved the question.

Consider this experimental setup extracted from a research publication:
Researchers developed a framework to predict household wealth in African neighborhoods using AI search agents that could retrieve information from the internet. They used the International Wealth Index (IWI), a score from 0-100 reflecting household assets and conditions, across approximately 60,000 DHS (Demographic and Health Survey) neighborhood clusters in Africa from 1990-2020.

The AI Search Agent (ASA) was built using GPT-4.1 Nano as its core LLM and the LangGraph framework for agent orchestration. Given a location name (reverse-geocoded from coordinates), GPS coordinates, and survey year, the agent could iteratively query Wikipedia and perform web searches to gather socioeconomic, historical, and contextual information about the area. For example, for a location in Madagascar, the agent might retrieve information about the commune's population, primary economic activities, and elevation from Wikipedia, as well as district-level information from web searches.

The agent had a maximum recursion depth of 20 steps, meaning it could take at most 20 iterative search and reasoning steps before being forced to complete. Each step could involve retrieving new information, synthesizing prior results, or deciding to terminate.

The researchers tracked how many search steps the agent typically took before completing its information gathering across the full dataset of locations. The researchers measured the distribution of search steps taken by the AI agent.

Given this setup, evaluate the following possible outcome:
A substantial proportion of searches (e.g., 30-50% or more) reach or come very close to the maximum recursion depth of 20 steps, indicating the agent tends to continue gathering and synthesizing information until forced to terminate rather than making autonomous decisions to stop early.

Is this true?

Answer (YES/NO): NO